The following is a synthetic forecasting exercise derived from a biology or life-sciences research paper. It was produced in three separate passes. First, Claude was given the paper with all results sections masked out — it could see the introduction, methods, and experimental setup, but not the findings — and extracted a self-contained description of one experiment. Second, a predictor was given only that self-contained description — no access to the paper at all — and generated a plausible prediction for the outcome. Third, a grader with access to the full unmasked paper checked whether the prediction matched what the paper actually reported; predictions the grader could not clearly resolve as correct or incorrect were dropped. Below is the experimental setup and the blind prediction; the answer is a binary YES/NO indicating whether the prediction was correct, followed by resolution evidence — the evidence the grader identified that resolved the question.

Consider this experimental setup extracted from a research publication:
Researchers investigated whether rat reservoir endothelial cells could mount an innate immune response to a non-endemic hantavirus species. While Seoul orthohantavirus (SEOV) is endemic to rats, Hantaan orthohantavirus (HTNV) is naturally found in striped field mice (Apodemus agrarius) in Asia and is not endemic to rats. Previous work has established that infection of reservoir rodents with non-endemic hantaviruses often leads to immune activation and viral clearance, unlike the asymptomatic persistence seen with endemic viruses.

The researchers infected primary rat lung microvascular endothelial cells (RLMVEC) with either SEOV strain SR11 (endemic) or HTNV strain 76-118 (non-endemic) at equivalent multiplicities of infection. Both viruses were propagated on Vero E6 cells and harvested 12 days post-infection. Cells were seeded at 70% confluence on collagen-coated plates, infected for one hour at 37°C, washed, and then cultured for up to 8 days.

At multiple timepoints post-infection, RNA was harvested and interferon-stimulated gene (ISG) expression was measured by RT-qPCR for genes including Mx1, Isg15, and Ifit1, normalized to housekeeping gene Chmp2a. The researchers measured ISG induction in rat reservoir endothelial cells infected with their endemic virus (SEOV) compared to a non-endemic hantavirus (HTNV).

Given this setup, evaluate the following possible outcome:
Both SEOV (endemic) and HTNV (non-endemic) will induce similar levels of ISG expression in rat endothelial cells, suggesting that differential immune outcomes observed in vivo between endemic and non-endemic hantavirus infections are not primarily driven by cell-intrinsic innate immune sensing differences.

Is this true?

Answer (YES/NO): NO